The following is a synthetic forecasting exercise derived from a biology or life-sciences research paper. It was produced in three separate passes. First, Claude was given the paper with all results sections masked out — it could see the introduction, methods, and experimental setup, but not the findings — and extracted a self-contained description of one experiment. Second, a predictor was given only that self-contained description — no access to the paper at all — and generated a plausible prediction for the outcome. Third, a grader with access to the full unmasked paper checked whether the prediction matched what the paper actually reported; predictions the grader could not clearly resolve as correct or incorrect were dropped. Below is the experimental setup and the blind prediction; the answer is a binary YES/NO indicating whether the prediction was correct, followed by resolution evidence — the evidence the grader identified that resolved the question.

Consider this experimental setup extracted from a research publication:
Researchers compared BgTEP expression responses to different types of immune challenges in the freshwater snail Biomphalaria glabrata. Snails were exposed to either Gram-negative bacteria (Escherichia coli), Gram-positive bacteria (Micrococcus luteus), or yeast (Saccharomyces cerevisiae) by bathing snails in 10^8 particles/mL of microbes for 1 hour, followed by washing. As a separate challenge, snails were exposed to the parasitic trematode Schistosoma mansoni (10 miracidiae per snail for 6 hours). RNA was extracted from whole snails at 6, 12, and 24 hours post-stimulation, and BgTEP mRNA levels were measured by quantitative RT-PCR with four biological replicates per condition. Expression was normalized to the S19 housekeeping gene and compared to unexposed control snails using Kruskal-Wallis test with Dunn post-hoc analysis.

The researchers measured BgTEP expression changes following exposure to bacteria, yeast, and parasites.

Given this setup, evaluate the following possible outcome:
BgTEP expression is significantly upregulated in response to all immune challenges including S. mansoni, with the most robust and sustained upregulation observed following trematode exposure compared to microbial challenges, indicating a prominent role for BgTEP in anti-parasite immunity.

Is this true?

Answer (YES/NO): NO